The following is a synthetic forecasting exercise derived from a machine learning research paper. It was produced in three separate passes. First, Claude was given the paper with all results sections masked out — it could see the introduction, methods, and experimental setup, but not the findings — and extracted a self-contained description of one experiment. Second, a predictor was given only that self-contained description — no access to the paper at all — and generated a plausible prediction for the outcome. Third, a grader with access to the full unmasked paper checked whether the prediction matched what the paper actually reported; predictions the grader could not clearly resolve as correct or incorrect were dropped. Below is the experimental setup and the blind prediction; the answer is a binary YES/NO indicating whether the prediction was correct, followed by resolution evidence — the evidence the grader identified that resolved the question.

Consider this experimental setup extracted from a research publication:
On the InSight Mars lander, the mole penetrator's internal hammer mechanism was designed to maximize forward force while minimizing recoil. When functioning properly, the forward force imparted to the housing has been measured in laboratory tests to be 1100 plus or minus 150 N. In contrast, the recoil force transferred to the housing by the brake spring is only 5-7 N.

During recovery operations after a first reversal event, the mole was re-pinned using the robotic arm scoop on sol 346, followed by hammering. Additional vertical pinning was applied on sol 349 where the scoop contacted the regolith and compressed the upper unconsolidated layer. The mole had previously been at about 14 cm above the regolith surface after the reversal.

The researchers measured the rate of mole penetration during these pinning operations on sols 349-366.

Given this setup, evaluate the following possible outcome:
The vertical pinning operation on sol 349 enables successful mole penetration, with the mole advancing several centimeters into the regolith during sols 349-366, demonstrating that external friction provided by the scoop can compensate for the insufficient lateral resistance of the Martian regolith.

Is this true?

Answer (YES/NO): YES